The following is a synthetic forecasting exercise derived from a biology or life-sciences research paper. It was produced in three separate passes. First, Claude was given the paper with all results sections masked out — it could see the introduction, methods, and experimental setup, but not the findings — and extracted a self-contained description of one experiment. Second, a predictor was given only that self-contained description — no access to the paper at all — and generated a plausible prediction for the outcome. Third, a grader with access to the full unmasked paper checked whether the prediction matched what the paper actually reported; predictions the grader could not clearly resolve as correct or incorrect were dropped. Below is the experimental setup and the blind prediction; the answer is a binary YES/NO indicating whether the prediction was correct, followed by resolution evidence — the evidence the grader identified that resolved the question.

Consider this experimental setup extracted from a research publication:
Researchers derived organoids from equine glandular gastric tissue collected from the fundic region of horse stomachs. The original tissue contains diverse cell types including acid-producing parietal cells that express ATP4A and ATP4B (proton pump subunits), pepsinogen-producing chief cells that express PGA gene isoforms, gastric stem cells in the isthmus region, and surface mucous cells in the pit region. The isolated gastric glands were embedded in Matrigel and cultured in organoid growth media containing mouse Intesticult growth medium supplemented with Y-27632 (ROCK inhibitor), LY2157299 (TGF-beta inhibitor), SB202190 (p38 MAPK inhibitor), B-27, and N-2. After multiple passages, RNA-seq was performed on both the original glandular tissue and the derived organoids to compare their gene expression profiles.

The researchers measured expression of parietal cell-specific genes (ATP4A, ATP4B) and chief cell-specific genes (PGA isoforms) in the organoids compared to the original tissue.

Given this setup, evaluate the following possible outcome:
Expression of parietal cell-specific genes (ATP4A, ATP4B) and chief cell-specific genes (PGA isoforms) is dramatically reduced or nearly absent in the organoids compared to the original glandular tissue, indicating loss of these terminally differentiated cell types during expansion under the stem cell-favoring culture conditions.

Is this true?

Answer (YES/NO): YES